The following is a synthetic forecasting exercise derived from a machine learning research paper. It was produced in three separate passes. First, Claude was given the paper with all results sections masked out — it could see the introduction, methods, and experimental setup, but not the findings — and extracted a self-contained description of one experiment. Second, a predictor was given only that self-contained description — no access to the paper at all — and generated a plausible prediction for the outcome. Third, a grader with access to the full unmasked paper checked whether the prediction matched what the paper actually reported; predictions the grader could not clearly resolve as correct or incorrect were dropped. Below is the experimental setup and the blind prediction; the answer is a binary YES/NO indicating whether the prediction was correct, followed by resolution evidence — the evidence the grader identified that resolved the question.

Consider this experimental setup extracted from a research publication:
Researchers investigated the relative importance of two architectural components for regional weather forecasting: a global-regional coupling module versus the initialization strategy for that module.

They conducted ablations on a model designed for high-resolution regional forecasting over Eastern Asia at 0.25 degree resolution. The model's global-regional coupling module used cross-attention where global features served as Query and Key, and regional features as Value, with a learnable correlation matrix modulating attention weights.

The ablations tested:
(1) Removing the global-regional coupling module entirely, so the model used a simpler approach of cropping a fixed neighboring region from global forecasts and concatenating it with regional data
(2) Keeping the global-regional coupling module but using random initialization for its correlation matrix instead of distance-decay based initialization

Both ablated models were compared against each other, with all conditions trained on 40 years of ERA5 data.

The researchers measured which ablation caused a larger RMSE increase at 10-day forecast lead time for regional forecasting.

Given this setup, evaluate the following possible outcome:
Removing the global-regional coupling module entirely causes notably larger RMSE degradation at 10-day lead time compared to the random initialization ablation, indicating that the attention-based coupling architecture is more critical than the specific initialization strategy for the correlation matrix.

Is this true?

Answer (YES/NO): NO